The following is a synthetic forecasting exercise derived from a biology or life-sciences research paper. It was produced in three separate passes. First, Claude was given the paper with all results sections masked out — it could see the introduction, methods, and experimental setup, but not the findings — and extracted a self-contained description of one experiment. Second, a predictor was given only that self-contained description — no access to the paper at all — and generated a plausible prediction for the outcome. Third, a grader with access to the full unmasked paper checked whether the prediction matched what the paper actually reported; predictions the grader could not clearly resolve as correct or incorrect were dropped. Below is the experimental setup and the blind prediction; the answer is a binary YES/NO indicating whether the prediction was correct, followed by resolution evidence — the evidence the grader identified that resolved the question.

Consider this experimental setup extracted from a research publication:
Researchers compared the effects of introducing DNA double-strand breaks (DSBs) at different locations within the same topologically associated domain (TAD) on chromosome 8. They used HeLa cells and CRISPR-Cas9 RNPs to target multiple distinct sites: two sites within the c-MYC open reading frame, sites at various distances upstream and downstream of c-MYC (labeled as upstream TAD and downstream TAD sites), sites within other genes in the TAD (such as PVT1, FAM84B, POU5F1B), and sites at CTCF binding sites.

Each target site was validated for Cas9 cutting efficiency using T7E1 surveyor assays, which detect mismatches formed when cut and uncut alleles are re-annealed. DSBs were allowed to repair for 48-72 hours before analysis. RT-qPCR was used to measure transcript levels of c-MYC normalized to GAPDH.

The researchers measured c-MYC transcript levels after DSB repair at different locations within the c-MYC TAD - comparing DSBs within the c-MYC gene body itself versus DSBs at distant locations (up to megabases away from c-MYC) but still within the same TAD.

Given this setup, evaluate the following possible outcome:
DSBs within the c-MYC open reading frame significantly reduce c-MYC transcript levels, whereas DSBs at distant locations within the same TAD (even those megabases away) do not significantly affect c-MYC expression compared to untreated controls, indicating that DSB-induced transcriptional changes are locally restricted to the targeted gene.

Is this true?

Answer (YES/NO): NO